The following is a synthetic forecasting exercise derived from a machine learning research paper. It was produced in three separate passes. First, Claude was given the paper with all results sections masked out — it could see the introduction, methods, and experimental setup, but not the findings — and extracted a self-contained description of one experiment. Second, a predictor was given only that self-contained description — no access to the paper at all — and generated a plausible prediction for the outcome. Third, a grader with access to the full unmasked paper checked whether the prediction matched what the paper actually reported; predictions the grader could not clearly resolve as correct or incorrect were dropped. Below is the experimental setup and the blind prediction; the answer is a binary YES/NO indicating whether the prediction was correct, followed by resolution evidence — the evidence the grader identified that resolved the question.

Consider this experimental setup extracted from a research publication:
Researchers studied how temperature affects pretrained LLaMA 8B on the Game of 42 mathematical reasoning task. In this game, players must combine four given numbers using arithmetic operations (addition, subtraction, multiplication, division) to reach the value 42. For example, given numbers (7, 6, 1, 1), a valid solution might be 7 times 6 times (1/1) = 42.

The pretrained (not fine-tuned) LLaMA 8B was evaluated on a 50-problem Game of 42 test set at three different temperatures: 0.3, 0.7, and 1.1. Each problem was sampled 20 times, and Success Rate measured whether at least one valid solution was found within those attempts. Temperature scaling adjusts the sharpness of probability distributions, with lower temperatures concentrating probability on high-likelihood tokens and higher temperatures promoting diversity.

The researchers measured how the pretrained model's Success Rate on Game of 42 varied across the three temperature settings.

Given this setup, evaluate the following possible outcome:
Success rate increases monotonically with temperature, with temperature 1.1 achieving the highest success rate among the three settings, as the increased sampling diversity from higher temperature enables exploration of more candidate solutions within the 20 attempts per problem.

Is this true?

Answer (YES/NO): NO